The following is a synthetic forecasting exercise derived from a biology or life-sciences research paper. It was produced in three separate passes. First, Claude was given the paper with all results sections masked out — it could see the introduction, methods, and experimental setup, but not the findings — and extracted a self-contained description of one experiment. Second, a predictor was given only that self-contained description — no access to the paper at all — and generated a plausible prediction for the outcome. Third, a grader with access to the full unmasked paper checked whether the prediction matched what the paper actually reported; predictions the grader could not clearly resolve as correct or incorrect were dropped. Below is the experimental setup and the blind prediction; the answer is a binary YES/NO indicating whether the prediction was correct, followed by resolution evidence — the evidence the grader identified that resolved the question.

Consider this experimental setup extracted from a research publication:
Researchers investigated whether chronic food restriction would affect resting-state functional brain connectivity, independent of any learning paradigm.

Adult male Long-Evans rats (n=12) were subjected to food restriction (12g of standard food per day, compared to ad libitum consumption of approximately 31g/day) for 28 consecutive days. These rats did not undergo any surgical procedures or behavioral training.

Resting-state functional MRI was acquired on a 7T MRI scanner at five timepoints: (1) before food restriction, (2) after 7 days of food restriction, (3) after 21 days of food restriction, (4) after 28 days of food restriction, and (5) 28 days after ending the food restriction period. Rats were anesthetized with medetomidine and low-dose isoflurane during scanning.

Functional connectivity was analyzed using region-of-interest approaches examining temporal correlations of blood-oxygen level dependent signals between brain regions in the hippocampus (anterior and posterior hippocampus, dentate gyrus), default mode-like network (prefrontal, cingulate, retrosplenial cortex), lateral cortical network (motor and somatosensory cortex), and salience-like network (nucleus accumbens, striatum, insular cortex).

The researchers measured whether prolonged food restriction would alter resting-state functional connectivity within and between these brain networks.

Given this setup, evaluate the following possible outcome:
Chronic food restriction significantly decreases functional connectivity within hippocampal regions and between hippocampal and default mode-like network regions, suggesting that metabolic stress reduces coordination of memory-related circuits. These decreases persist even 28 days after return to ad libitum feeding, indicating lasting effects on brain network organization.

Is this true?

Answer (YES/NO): NO